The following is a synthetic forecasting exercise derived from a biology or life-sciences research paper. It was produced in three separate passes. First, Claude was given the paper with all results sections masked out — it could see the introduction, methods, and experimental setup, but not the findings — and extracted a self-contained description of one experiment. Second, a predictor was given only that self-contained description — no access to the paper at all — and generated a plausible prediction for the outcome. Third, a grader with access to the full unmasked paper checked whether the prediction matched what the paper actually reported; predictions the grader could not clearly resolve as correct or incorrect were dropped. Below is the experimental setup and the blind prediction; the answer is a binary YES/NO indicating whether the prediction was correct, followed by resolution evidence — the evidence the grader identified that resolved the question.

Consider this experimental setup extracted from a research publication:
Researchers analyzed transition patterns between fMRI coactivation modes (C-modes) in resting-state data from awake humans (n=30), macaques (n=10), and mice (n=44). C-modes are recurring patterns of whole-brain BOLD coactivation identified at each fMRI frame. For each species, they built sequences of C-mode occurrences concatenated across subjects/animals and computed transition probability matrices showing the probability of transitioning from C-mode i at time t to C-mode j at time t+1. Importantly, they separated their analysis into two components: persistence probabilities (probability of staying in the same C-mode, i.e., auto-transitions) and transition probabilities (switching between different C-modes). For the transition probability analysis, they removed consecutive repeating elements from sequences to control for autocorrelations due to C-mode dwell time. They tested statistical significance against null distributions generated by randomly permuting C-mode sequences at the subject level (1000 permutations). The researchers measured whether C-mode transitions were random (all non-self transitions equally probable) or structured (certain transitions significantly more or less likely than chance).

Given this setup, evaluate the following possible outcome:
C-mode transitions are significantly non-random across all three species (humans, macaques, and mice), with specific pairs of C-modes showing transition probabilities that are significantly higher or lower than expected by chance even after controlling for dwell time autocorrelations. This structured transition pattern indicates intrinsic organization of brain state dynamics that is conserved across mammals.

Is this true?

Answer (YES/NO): YES